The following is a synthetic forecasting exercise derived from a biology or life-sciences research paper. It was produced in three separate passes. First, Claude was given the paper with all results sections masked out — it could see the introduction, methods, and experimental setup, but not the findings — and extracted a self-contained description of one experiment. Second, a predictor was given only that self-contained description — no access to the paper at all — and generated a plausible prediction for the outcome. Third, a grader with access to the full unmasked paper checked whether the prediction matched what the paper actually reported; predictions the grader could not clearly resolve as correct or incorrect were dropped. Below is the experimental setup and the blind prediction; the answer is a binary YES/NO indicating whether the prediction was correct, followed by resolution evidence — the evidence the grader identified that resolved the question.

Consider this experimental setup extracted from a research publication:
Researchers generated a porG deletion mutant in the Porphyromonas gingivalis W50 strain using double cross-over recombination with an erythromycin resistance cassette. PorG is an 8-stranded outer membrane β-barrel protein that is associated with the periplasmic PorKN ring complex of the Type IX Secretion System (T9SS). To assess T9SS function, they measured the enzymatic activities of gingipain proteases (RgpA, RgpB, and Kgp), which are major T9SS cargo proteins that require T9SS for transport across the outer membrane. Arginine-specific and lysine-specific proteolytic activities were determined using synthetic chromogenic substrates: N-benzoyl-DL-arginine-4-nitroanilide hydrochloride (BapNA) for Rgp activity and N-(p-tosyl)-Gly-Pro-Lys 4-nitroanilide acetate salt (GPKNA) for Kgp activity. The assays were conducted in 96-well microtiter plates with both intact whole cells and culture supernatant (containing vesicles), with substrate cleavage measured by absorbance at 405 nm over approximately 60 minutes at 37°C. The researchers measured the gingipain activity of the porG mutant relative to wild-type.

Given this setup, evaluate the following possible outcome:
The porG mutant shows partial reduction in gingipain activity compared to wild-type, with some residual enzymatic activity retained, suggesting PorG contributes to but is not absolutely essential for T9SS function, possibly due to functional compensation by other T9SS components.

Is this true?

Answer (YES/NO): NO